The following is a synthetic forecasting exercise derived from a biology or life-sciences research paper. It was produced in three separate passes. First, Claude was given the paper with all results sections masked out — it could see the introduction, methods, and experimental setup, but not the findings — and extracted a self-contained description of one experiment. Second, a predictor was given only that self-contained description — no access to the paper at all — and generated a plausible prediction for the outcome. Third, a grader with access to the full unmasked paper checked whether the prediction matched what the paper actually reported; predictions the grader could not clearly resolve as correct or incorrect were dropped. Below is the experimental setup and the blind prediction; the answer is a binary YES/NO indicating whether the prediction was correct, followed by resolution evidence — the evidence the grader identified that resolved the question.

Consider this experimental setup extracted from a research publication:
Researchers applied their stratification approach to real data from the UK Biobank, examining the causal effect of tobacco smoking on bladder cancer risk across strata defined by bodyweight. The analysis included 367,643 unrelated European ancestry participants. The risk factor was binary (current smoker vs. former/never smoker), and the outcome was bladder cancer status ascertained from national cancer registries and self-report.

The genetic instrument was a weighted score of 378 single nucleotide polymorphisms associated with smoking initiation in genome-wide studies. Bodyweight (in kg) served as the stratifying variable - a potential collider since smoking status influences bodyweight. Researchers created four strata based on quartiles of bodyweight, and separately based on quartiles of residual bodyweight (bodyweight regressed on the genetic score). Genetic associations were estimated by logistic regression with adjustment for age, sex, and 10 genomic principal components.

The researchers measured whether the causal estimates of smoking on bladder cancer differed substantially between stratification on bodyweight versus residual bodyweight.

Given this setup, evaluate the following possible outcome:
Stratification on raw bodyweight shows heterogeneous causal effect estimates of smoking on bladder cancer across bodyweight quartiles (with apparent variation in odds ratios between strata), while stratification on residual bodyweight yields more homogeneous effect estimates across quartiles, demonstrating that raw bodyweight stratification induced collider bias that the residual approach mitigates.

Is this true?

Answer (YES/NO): NO